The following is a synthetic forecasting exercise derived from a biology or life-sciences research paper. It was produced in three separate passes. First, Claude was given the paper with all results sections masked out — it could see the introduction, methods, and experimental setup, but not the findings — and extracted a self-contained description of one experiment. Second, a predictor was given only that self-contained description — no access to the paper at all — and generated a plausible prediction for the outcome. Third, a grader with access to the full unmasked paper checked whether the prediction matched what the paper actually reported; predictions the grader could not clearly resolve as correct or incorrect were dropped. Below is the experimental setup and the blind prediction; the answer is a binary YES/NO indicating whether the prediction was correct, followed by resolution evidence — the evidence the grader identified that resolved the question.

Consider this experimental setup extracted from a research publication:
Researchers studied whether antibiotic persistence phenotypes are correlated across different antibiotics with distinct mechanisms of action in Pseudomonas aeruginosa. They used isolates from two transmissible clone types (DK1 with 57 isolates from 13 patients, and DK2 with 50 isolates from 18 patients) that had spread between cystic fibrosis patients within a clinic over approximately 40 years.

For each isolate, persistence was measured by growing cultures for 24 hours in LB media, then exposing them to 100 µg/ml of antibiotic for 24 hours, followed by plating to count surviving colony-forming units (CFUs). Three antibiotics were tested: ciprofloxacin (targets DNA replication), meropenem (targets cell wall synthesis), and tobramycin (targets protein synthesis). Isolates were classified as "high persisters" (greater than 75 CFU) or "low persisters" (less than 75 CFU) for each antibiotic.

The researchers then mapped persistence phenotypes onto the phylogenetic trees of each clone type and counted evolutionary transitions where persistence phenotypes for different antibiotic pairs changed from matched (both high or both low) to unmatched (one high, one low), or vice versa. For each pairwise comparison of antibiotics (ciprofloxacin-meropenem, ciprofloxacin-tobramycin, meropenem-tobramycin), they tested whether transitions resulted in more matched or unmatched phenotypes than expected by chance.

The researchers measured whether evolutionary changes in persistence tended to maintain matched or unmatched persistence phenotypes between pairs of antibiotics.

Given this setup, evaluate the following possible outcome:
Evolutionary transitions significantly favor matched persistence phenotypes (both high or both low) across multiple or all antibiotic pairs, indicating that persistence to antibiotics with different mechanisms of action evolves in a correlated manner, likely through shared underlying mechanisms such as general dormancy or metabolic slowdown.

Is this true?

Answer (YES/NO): NO